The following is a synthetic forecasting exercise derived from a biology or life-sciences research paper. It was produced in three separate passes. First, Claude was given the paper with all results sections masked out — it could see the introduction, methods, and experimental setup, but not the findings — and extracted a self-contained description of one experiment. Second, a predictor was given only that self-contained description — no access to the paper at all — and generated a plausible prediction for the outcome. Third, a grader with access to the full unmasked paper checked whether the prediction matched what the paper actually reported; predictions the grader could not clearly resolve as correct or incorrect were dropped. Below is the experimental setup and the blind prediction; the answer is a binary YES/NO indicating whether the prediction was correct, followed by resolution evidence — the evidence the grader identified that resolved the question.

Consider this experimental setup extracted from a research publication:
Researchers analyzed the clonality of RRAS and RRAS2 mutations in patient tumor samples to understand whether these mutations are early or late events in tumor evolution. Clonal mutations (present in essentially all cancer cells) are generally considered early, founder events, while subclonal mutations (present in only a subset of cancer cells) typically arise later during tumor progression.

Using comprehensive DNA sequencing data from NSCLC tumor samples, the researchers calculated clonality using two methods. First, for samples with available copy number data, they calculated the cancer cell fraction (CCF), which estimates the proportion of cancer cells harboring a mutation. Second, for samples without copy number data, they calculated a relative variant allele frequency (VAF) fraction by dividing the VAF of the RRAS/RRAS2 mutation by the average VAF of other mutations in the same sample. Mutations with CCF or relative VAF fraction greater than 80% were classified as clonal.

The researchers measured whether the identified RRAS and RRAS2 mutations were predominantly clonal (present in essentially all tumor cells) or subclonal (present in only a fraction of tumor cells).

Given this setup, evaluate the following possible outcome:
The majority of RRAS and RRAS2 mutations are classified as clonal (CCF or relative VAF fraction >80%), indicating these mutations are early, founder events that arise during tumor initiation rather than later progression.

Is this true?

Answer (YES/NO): YES